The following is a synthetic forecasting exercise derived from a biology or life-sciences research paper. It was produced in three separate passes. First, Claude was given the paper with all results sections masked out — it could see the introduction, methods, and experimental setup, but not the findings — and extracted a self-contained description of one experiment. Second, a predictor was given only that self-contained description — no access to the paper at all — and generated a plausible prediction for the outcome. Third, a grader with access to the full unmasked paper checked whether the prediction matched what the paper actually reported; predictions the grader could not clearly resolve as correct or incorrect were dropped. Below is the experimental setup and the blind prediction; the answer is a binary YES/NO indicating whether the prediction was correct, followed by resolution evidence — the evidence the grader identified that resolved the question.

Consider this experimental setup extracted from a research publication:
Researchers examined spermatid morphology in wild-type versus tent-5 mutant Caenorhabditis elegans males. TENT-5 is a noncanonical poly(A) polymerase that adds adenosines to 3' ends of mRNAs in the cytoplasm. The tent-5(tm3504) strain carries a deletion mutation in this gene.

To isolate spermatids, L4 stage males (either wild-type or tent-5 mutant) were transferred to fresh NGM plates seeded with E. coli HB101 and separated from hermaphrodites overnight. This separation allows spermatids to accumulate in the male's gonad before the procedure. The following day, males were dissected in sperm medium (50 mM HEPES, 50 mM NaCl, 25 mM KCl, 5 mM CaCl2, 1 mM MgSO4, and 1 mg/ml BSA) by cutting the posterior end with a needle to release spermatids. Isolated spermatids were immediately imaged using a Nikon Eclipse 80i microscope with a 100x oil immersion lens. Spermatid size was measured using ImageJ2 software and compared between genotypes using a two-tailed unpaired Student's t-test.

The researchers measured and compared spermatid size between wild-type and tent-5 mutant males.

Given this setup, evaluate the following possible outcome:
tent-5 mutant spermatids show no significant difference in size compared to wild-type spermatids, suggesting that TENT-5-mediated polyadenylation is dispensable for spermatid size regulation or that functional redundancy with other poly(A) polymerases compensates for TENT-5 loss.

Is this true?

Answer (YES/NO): YES